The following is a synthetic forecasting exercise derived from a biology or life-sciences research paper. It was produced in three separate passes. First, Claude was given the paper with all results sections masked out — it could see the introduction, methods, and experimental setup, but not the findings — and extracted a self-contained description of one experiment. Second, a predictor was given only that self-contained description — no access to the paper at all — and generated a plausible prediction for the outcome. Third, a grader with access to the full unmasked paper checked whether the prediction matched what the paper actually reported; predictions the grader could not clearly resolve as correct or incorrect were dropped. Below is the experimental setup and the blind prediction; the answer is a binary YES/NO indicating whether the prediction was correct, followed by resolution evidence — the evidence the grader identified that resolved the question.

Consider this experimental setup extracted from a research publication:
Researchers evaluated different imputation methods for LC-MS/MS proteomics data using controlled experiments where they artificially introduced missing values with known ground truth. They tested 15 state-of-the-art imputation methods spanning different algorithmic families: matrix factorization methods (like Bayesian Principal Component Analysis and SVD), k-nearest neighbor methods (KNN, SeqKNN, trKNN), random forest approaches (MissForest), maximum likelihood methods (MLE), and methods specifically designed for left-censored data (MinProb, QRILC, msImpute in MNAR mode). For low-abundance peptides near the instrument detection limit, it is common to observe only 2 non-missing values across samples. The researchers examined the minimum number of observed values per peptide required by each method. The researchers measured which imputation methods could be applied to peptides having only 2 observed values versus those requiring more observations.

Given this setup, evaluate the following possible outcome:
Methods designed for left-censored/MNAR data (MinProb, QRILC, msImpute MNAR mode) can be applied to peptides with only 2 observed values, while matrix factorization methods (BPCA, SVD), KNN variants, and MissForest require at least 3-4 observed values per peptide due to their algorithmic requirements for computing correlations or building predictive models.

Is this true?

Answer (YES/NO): NO